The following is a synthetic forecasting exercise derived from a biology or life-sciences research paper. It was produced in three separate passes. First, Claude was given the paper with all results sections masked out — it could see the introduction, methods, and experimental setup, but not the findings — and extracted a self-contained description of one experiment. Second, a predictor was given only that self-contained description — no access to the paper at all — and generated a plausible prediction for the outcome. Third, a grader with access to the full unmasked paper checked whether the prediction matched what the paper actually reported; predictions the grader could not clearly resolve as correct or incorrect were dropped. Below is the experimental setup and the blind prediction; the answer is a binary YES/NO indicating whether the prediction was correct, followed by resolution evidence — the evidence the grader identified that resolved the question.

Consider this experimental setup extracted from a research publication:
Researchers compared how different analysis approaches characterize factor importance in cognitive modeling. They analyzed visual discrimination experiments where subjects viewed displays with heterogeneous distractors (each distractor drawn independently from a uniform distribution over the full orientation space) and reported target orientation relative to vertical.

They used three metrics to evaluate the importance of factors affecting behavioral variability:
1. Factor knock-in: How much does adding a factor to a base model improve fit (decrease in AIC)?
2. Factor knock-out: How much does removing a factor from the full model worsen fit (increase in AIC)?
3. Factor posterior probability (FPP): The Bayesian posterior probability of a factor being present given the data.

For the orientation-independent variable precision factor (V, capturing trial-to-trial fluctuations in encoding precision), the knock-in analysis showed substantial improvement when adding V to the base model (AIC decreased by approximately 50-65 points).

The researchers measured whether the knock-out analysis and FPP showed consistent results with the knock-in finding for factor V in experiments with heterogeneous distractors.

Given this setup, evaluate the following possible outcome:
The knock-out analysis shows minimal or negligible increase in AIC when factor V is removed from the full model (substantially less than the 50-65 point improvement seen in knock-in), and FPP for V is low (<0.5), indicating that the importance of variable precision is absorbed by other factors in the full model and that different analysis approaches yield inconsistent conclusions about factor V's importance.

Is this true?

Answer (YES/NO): NO